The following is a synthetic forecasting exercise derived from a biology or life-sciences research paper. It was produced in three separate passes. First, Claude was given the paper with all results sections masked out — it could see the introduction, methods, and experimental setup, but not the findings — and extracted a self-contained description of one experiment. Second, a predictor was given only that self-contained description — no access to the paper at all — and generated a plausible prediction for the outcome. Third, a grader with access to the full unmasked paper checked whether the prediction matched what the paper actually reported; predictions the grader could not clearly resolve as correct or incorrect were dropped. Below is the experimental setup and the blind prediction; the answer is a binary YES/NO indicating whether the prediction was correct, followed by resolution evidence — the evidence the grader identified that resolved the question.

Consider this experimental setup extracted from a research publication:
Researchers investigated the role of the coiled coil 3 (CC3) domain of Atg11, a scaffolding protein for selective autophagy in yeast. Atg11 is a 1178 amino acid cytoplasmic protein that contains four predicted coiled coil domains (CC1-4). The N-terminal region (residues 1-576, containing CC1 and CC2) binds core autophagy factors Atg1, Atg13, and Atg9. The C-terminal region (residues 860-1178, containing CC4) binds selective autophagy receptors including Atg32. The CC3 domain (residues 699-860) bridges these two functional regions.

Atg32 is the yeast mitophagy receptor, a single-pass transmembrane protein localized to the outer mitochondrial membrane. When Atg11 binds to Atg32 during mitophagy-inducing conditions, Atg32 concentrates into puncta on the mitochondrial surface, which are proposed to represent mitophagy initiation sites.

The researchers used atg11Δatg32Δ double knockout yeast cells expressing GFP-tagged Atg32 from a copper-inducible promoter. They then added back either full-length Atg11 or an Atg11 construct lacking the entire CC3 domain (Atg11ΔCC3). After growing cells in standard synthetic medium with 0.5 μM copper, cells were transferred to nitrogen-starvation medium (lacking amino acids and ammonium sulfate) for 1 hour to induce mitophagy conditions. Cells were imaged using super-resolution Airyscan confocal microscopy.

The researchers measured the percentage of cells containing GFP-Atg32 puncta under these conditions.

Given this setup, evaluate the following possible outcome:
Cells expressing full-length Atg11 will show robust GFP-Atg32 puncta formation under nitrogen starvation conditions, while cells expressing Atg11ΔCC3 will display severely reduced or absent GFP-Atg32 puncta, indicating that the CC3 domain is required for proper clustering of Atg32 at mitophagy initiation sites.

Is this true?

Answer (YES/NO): YES